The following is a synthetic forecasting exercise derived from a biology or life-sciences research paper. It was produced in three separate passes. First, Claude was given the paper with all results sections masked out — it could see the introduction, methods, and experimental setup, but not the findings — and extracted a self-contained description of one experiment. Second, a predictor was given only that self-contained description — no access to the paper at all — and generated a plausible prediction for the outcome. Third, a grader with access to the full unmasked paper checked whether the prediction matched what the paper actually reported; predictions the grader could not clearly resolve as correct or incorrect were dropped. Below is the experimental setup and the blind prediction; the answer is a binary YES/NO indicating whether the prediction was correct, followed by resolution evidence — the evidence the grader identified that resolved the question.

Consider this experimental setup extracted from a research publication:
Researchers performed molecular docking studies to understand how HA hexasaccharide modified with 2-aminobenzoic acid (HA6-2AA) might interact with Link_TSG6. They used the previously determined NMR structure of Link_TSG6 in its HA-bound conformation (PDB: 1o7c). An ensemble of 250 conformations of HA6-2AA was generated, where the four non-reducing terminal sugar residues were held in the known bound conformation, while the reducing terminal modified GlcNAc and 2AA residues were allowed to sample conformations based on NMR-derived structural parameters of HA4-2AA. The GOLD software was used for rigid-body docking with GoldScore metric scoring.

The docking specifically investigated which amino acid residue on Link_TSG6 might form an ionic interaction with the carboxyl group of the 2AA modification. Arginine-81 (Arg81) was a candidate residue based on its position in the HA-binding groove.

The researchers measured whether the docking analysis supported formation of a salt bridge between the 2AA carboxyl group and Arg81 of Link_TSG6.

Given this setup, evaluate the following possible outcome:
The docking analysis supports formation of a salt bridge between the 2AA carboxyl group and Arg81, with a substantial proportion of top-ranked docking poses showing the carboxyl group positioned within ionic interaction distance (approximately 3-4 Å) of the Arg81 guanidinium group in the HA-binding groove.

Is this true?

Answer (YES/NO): YES